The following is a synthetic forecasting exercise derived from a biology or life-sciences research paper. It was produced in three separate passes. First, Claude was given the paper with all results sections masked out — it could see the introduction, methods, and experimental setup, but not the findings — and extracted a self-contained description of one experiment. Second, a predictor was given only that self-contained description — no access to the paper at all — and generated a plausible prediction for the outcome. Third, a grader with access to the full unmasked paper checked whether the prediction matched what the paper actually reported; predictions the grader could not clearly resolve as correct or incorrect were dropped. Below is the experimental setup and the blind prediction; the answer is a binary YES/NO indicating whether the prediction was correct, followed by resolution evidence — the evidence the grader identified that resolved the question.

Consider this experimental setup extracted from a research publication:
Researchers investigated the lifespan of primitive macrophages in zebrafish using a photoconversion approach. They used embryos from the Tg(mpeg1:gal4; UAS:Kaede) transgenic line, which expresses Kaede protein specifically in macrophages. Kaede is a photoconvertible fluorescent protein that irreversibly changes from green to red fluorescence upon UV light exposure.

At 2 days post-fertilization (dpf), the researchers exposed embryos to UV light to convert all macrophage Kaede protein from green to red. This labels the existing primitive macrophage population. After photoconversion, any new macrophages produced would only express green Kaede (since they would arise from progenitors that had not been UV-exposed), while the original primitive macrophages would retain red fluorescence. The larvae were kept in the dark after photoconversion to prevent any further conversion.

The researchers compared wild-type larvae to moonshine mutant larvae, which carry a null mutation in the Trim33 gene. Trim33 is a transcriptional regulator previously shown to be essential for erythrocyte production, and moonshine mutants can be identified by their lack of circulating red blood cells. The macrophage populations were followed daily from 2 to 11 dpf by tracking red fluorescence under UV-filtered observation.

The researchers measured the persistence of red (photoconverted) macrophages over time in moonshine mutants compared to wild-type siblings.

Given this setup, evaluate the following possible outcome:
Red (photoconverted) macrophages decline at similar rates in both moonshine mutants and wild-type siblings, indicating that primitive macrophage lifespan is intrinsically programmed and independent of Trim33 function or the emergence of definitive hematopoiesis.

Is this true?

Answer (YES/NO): NO